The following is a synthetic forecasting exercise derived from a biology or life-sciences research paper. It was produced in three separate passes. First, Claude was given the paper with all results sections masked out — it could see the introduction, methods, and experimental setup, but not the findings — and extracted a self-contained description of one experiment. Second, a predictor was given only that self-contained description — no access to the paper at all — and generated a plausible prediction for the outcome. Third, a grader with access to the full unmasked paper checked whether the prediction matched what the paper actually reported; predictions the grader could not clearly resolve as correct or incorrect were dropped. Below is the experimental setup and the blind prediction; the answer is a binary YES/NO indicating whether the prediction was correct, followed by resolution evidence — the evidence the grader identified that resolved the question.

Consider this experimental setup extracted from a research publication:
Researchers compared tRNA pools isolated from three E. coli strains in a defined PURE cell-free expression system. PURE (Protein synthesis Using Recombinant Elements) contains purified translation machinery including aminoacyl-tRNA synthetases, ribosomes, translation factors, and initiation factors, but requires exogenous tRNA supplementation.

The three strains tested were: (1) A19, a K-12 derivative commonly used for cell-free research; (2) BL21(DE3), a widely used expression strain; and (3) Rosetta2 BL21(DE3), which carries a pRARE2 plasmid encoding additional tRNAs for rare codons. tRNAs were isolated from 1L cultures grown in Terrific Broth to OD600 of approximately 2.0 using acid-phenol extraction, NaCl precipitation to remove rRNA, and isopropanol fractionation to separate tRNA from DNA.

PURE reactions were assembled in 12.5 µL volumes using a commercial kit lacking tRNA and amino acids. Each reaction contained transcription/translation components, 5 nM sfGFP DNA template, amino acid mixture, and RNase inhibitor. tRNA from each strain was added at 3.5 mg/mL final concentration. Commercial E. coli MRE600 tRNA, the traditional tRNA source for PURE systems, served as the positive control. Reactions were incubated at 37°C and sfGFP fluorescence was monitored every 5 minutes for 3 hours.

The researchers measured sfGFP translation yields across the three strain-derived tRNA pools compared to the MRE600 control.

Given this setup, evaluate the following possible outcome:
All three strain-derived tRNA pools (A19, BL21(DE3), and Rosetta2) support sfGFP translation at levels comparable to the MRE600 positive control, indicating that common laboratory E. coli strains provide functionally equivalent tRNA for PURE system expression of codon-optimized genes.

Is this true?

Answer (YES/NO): NO